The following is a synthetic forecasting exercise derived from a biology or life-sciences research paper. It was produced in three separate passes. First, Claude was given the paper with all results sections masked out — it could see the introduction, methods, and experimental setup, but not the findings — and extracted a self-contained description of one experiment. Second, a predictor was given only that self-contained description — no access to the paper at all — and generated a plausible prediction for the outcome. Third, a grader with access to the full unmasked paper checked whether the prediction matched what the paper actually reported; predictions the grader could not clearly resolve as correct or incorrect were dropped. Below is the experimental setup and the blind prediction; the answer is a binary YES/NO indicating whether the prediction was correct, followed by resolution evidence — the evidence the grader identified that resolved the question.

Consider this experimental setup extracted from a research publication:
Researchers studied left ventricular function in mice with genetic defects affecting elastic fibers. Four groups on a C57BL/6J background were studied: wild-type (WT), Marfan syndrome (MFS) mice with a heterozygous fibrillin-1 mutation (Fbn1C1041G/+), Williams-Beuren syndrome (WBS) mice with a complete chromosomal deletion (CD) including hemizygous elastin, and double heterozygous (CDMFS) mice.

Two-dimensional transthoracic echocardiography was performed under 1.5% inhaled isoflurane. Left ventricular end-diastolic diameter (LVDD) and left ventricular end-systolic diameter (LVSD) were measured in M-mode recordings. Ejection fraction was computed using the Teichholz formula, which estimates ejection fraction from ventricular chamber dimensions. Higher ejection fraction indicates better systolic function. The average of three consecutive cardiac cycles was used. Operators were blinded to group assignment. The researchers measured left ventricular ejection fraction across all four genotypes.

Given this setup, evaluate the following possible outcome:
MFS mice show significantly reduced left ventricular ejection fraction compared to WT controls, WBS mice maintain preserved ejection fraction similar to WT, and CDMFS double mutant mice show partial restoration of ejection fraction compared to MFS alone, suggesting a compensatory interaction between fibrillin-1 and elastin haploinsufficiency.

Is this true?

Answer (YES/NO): NO